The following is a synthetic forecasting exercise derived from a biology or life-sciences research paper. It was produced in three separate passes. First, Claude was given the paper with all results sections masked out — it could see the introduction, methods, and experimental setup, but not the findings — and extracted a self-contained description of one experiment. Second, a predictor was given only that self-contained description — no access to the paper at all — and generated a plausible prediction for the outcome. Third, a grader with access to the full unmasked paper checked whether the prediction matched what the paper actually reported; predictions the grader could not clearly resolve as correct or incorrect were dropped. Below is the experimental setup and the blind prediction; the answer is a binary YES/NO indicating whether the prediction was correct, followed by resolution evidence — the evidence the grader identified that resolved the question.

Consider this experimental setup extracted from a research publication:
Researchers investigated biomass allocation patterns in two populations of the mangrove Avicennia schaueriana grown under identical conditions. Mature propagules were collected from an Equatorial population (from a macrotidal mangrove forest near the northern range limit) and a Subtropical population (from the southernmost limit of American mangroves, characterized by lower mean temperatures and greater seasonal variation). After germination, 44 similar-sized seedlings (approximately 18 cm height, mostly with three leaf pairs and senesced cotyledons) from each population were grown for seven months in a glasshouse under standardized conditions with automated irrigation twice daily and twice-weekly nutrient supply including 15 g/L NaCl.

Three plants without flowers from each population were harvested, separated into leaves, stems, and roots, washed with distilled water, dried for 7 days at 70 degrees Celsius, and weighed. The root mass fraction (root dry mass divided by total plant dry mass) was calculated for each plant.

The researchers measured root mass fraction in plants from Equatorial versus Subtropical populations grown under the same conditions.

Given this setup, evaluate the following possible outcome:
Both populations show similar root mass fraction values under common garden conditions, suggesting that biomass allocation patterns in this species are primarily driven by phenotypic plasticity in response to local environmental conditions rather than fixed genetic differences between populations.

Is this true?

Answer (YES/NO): NO